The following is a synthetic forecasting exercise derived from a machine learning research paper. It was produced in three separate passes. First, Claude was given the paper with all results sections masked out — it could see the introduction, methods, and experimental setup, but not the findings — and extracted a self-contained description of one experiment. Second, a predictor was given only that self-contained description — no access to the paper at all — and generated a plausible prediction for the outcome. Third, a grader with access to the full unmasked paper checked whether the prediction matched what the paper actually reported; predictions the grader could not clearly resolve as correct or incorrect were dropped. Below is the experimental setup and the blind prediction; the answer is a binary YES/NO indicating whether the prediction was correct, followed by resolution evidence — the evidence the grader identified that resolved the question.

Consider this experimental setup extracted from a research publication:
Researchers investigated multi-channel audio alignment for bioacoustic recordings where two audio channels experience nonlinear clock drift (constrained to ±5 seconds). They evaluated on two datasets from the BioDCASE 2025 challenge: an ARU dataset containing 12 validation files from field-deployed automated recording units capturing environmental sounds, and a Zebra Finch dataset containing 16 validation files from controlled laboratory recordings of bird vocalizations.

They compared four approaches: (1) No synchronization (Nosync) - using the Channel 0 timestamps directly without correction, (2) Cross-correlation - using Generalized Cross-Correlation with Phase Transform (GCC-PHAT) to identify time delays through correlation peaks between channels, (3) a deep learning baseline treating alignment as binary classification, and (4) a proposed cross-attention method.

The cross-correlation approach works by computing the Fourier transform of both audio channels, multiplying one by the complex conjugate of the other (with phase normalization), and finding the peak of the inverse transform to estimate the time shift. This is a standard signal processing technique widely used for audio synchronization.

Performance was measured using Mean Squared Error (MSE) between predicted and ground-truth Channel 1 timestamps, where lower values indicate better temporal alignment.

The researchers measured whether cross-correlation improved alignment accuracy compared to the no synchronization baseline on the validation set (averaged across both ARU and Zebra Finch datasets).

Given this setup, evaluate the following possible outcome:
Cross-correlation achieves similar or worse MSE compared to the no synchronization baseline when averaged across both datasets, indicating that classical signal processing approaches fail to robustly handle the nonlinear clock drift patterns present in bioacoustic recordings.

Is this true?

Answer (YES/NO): YES